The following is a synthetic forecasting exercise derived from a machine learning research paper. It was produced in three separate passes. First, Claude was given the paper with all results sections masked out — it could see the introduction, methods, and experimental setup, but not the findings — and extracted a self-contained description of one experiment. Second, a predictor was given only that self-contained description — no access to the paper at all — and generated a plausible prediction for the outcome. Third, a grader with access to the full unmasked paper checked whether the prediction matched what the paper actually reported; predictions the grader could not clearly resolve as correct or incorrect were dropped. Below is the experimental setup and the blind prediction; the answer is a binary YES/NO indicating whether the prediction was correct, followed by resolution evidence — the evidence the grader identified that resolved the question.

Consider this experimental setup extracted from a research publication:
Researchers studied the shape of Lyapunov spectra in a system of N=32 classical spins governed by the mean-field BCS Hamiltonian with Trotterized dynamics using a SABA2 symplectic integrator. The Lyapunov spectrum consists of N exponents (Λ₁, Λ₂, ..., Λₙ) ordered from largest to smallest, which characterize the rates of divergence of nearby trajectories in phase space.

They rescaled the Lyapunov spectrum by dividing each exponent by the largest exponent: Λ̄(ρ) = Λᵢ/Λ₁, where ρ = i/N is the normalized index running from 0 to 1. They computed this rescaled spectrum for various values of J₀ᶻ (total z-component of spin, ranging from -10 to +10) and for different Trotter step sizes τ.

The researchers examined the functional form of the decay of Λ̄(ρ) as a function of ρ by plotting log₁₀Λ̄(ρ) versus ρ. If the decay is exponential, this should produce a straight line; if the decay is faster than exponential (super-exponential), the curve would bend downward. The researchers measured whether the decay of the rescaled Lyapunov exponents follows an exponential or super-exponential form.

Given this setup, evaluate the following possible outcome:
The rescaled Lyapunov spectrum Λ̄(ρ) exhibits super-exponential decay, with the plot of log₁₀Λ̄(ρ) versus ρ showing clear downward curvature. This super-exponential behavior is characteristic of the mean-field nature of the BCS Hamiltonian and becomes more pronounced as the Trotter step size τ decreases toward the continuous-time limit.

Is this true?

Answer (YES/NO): NO